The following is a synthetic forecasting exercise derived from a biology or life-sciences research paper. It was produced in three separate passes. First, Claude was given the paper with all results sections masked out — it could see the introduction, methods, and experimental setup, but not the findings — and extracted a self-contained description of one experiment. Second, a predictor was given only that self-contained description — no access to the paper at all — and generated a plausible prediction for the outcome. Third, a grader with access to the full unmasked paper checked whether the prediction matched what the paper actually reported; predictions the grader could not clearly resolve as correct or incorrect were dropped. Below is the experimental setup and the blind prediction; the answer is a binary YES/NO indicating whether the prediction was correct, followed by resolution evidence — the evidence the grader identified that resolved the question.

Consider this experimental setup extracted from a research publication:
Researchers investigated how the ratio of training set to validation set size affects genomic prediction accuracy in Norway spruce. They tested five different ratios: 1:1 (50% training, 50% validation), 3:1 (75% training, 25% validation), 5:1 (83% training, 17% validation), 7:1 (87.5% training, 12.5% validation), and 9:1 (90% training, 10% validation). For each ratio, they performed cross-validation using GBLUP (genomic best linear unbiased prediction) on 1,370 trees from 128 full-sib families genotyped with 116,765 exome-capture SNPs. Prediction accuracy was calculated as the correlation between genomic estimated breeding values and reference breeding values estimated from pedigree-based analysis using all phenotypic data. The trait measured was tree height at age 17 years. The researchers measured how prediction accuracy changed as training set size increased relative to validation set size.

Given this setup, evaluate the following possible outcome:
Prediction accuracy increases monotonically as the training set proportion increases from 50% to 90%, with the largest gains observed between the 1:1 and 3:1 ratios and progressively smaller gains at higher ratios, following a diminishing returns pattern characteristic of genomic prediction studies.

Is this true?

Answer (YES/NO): NO